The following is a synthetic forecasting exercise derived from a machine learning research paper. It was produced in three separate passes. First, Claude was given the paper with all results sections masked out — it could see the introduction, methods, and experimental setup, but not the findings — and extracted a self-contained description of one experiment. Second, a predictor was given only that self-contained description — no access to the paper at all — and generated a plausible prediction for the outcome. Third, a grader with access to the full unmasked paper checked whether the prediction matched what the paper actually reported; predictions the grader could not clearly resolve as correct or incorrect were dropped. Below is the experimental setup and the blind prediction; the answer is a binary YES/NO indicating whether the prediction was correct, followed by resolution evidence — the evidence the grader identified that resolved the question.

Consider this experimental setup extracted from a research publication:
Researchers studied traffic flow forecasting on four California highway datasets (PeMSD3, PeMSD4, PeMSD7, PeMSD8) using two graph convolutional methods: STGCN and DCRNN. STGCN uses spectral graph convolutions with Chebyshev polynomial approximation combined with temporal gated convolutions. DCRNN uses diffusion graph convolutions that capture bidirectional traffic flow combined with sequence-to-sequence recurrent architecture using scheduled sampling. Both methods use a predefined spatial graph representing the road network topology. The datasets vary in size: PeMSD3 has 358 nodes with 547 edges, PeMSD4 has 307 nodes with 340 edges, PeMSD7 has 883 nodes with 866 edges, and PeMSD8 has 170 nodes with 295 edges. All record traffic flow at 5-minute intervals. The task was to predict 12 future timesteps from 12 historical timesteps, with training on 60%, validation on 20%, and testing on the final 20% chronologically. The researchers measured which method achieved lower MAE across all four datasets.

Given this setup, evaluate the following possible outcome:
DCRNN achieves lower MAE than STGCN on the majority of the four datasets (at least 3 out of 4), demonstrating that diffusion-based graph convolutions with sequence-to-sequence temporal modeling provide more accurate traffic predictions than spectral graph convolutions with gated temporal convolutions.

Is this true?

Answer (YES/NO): NO